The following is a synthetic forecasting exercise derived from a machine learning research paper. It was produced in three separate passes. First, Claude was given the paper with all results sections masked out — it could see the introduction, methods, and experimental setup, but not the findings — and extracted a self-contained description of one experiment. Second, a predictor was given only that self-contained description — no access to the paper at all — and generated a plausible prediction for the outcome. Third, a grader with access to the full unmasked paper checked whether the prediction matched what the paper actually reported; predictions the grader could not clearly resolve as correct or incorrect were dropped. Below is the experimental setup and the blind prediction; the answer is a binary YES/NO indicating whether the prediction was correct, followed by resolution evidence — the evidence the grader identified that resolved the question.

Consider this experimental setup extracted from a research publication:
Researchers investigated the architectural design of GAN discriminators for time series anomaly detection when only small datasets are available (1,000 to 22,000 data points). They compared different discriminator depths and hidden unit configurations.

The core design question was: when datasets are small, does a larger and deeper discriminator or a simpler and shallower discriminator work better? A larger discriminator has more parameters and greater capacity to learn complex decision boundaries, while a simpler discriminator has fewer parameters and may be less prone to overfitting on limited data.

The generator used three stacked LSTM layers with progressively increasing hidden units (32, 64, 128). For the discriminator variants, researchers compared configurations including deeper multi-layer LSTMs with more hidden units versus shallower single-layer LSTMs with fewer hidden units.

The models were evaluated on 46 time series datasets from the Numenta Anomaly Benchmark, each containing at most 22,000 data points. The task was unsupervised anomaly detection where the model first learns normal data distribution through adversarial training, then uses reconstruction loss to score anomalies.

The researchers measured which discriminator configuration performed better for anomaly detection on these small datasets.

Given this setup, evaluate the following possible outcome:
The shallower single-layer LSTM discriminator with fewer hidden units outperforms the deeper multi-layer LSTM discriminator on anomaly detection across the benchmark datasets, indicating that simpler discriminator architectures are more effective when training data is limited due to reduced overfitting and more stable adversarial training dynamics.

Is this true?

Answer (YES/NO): YES